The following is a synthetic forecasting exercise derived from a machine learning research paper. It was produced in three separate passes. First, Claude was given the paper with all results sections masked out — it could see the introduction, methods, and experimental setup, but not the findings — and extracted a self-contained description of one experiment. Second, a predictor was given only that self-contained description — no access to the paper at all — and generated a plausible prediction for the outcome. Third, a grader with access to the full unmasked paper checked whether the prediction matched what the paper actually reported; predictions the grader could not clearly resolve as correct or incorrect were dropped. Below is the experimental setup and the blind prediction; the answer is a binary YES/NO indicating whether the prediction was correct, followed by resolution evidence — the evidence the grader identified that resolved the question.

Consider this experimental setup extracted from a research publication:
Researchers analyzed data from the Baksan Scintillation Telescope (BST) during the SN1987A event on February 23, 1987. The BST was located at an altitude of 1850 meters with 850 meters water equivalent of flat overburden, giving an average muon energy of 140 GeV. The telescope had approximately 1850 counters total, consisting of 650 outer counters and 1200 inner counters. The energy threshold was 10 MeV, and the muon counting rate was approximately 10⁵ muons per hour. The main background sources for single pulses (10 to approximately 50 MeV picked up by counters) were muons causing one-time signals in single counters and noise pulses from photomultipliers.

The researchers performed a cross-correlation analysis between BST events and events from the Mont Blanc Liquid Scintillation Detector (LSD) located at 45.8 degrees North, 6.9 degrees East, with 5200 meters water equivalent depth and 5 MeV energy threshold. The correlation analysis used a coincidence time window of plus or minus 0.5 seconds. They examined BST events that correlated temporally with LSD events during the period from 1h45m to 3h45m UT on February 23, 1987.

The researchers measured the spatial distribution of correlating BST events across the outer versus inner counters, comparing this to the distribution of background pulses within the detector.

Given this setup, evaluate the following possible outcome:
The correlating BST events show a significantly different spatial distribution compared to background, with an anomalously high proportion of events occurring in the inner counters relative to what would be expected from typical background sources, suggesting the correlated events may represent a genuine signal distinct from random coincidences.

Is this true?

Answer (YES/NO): NO